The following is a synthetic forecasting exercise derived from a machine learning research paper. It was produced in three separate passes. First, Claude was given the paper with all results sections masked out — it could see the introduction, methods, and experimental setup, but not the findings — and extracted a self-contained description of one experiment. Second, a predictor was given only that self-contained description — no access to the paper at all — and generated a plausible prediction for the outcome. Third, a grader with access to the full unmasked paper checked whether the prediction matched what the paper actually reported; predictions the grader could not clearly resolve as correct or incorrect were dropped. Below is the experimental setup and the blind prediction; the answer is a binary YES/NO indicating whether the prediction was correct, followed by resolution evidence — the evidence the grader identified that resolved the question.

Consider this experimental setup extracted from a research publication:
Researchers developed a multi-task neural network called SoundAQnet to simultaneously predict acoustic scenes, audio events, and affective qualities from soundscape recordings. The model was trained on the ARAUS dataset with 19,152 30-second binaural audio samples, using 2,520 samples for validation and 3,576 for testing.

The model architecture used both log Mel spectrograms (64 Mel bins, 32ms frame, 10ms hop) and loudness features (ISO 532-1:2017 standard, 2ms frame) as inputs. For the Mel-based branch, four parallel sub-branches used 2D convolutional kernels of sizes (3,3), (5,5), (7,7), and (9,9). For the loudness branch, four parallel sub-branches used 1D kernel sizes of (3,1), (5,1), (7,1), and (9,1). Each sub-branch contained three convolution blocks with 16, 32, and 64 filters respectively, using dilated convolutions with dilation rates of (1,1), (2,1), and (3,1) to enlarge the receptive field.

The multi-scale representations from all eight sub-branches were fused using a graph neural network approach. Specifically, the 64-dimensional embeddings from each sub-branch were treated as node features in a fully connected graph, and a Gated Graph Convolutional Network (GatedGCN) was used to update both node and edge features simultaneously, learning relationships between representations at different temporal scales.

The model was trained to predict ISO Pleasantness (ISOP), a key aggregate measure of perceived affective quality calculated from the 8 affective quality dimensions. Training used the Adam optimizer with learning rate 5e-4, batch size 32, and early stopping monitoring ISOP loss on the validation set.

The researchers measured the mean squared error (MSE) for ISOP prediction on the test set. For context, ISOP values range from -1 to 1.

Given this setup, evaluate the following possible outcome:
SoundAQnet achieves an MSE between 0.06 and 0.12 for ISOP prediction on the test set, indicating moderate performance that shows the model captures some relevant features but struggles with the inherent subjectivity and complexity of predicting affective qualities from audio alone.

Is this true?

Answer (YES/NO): YES